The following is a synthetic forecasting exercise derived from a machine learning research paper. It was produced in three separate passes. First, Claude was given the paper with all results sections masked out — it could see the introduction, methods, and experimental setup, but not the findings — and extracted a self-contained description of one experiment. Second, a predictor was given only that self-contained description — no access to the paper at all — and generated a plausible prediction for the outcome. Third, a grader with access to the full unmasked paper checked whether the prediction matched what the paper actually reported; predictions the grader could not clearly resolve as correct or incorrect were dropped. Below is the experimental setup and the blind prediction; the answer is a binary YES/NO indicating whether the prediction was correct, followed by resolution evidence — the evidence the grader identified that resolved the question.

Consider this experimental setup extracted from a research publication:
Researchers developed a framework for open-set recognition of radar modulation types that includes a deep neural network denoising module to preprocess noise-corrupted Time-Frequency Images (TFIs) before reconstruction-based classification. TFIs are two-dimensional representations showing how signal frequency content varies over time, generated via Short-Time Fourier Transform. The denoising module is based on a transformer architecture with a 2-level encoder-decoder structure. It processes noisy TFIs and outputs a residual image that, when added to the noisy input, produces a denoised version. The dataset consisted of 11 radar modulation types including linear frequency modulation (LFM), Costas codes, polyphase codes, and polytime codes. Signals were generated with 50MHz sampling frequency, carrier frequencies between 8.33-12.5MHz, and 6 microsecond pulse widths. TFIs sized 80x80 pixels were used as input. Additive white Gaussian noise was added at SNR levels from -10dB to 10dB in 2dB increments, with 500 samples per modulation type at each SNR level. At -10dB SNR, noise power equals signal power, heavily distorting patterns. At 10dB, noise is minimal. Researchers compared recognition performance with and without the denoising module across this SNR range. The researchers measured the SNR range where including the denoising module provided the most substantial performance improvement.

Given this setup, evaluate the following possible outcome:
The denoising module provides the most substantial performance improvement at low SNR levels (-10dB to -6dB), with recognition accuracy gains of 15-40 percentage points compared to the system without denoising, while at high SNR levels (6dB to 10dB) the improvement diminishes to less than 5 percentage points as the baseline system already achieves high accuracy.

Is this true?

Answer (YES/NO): NO